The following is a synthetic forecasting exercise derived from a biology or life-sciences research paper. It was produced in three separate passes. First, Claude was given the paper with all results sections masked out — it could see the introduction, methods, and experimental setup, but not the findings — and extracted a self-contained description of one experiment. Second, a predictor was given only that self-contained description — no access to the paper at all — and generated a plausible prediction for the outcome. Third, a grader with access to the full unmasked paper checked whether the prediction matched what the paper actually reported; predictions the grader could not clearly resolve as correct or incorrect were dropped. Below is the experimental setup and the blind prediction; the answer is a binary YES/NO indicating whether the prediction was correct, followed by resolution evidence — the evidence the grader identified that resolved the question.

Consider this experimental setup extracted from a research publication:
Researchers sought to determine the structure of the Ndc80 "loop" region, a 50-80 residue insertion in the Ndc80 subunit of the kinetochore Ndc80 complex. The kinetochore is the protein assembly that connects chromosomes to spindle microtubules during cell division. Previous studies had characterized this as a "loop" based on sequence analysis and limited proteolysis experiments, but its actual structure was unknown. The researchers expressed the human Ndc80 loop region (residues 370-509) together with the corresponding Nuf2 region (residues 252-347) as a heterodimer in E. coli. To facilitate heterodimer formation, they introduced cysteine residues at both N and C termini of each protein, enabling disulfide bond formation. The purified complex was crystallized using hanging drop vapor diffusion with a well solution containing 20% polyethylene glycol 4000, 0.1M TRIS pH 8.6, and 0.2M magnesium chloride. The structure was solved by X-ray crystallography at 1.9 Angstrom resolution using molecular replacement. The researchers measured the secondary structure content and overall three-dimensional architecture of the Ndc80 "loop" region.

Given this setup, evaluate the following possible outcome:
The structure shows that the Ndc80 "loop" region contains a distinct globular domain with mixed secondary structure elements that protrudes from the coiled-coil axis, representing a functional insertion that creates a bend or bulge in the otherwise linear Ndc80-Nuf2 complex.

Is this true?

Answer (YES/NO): NO